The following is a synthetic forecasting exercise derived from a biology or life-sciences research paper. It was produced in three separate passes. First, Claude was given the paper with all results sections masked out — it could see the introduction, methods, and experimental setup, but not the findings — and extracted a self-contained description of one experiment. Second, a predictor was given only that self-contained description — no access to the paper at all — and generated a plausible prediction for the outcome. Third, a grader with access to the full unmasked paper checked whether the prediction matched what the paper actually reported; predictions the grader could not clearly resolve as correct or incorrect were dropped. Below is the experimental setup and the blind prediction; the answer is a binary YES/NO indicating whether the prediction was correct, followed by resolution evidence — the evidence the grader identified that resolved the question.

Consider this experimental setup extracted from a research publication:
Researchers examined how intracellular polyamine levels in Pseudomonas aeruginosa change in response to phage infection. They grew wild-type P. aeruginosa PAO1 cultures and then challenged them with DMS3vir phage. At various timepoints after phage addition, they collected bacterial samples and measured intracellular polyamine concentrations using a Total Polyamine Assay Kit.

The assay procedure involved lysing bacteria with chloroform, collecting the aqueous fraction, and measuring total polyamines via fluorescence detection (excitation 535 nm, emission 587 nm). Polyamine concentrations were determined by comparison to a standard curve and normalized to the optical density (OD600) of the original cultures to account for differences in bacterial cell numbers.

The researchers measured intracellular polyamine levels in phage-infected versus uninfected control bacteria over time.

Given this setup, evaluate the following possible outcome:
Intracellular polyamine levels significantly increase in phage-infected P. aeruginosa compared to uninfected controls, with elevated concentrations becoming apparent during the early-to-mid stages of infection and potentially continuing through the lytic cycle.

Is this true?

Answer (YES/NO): NO